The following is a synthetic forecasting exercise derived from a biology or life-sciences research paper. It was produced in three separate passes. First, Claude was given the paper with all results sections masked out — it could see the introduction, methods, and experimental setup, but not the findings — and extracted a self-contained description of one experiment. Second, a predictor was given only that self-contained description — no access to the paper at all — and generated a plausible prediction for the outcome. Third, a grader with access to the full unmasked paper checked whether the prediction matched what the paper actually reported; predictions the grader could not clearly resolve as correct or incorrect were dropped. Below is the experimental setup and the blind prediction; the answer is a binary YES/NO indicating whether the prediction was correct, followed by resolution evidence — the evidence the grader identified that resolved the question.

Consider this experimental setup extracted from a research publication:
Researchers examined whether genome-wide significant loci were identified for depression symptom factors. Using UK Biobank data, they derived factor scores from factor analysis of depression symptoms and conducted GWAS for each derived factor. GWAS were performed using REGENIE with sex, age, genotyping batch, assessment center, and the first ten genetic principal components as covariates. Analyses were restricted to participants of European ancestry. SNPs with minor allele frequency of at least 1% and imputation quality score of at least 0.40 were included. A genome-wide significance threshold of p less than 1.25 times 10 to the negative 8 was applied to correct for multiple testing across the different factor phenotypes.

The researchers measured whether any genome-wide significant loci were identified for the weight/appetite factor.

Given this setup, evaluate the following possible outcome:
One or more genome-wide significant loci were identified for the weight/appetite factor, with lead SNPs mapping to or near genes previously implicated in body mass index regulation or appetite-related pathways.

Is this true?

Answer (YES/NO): YES